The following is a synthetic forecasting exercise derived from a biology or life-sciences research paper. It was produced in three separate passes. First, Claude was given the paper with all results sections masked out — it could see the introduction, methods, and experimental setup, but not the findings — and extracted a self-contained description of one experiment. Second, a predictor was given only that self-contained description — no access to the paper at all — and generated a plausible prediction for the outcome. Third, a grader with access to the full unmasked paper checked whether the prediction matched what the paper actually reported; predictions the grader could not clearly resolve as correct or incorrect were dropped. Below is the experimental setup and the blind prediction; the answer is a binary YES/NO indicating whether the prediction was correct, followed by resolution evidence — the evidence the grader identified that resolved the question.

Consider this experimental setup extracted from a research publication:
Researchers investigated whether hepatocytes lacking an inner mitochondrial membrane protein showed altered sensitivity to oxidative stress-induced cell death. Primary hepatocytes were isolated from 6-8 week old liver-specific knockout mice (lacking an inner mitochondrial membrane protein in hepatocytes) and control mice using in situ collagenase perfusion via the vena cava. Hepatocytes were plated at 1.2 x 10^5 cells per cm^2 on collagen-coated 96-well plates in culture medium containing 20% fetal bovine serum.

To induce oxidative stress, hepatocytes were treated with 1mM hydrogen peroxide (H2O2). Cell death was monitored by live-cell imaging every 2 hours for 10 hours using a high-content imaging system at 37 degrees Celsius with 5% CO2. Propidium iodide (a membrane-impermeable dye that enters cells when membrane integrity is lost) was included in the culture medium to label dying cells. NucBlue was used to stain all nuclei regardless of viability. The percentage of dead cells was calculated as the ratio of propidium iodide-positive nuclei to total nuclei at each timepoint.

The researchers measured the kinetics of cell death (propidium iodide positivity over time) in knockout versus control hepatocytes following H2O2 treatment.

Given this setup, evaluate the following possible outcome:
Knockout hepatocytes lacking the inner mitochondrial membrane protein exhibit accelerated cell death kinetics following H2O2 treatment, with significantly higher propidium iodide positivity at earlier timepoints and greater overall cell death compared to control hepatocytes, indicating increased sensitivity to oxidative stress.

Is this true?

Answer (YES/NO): NO